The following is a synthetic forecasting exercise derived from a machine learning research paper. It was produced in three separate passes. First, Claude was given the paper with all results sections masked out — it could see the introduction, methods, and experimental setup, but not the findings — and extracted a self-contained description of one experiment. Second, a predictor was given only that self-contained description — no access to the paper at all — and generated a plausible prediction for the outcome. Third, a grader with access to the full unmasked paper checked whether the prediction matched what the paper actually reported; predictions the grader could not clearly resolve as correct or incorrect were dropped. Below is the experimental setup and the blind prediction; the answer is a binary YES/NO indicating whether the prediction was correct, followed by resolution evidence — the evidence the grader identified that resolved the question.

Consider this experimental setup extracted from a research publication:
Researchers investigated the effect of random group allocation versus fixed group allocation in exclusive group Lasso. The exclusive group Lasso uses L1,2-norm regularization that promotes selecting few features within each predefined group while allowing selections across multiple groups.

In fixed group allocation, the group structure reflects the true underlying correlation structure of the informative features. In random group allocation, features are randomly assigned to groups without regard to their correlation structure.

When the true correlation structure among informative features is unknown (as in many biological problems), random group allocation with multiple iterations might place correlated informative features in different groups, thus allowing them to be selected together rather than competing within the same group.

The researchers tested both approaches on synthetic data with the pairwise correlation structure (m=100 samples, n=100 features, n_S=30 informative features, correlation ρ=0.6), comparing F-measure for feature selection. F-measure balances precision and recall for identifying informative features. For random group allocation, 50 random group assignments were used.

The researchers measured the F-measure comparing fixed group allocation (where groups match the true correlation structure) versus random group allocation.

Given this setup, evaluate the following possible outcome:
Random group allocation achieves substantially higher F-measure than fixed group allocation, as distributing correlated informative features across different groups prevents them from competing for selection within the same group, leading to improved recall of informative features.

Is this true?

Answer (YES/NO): NO